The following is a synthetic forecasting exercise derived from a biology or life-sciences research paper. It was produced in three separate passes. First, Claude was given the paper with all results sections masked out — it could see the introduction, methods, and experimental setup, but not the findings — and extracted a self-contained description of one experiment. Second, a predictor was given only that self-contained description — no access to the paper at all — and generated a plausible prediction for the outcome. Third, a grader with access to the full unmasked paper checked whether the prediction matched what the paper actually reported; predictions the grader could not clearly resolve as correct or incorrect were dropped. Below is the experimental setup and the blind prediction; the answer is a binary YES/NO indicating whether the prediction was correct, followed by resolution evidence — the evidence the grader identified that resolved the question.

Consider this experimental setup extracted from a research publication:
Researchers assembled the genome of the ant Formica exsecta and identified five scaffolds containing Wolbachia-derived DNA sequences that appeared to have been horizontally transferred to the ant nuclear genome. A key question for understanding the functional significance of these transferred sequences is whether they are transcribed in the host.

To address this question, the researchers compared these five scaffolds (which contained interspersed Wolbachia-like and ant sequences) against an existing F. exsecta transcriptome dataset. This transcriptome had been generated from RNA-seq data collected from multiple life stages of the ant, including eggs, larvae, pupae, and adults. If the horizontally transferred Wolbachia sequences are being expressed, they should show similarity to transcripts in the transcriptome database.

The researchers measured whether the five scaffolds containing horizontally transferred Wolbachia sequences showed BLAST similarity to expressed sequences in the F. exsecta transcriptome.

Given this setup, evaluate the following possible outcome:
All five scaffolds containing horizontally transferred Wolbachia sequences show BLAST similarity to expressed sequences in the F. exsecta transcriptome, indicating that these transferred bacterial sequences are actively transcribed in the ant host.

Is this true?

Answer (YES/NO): NO